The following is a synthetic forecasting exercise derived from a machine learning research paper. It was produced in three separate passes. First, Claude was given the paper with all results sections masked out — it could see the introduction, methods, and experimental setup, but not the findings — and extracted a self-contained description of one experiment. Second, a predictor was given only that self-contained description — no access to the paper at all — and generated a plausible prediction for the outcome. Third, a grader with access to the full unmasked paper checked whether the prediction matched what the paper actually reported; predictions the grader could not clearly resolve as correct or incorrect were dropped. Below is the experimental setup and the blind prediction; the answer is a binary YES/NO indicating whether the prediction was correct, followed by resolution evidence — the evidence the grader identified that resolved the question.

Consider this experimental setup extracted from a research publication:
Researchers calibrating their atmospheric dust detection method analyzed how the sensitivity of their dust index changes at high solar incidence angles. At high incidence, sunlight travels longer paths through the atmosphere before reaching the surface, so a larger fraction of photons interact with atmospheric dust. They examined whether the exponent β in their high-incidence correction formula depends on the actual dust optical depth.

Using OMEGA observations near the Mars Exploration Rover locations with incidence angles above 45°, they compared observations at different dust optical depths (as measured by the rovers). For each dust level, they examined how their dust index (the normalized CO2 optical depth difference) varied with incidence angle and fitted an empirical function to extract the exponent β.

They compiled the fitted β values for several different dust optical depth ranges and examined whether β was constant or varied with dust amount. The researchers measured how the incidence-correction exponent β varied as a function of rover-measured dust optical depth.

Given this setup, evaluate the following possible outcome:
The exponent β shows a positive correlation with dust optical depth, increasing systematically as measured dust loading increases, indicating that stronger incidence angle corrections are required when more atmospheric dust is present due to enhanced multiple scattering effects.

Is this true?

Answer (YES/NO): NO